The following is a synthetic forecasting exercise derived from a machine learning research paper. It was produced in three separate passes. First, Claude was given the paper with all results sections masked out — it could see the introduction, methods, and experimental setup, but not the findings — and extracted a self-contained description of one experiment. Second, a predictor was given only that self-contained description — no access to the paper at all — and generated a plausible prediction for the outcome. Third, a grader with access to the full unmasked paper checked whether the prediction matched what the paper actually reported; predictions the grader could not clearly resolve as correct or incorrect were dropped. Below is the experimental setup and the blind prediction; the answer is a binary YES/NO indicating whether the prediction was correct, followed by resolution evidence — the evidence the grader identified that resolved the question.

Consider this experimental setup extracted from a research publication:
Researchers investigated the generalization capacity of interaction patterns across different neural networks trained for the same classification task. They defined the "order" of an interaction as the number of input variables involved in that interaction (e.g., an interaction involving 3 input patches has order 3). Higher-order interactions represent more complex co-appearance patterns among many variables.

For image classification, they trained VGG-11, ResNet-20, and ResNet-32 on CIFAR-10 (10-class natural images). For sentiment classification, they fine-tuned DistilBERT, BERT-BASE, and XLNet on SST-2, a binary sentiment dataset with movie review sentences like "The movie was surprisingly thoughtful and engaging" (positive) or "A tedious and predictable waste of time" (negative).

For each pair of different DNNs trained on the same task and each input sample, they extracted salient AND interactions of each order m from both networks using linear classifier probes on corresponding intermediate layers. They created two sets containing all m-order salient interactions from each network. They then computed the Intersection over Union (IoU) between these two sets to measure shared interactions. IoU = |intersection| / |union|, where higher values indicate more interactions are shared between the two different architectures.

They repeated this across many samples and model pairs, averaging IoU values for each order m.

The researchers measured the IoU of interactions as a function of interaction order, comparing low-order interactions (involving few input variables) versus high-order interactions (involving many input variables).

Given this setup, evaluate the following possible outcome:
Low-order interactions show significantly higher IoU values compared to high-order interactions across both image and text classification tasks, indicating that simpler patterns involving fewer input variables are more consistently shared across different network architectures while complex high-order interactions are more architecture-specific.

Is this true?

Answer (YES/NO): YES